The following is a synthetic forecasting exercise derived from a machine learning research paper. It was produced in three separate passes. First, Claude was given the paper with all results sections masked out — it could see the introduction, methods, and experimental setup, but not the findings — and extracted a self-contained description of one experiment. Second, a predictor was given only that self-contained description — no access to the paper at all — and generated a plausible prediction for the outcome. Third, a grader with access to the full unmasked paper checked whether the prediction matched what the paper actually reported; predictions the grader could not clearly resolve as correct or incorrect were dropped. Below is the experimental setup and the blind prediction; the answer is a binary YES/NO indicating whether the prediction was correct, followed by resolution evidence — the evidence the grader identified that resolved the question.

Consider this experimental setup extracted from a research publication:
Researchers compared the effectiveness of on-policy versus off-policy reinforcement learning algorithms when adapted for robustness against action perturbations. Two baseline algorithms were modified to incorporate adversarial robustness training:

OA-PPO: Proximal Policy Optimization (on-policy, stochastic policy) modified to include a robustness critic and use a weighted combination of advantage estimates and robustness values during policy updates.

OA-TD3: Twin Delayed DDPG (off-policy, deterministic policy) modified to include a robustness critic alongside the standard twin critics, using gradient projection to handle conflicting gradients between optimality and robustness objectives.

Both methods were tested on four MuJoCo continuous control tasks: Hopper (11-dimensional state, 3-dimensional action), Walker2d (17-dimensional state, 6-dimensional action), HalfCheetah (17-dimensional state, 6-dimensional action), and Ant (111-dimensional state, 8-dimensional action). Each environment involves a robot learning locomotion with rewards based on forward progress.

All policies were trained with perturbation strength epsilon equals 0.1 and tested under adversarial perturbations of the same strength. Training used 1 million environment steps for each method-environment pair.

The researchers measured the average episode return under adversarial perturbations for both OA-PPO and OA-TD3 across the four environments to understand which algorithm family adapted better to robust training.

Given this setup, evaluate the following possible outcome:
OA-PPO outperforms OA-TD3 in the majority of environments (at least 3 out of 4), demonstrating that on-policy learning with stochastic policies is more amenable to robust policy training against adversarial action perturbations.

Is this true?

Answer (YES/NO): NO